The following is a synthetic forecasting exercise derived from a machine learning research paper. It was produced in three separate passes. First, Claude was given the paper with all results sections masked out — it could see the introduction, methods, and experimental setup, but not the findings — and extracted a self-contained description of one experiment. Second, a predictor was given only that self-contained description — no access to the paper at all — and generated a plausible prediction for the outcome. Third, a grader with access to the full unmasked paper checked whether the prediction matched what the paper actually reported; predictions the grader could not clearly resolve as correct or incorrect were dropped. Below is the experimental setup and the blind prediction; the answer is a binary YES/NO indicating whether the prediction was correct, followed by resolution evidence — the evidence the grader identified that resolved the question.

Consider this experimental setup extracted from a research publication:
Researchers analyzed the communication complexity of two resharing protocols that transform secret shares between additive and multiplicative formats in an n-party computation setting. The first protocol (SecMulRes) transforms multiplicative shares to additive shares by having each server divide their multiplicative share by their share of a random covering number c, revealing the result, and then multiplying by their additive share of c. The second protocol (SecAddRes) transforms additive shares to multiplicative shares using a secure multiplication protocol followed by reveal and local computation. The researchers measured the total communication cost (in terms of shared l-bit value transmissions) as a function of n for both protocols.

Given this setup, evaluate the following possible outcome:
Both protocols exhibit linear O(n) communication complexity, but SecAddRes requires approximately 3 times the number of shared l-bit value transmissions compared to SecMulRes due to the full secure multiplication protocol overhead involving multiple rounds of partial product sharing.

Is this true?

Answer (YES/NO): NO